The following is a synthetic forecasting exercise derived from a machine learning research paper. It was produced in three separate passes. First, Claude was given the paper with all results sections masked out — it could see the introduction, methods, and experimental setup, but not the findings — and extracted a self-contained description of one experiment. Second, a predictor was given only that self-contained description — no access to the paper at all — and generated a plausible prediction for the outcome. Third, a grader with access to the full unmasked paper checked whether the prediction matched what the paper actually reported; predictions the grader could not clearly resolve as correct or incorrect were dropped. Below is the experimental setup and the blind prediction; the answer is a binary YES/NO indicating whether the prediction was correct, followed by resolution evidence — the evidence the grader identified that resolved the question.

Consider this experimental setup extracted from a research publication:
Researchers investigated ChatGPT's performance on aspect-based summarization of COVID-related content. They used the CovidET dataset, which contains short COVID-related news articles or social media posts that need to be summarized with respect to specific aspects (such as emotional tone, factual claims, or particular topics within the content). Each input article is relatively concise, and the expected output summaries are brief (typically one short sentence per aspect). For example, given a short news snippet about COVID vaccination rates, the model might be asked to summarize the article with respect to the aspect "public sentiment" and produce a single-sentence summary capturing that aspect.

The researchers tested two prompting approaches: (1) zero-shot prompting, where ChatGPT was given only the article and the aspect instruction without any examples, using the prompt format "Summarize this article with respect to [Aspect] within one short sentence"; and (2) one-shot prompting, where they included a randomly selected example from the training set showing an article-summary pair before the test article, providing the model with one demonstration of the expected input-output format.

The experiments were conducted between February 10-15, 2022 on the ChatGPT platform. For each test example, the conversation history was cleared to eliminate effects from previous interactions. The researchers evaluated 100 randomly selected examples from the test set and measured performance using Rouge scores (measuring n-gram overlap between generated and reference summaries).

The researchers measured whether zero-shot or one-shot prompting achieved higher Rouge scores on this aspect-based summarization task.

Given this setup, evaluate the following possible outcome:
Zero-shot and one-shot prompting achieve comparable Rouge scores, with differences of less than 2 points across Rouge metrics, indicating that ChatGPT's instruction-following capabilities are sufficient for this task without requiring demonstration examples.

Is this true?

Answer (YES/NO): NO